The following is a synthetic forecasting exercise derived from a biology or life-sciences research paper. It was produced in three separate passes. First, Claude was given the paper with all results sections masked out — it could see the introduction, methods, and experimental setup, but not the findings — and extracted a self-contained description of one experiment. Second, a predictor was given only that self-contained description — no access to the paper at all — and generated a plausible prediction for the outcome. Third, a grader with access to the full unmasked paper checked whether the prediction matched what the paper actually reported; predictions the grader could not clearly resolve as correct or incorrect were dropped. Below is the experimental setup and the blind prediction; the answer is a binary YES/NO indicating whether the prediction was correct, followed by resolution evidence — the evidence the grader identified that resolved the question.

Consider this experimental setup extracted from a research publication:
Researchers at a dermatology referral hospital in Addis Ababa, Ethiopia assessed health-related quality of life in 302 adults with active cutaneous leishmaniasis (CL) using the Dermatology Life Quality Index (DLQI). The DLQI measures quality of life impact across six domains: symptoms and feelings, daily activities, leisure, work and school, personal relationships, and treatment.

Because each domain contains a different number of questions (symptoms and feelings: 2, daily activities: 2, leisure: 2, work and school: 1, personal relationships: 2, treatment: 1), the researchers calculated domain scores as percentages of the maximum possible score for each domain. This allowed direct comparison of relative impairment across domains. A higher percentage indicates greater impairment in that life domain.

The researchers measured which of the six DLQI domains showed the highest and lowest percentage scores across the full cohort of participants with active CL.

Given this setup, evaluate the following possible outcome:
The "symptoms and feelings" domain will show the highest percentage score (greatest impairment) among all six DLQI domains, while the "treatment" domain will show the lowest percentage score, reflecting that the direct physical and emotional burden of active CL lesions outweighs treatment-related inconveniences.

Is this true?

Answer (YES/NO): NO